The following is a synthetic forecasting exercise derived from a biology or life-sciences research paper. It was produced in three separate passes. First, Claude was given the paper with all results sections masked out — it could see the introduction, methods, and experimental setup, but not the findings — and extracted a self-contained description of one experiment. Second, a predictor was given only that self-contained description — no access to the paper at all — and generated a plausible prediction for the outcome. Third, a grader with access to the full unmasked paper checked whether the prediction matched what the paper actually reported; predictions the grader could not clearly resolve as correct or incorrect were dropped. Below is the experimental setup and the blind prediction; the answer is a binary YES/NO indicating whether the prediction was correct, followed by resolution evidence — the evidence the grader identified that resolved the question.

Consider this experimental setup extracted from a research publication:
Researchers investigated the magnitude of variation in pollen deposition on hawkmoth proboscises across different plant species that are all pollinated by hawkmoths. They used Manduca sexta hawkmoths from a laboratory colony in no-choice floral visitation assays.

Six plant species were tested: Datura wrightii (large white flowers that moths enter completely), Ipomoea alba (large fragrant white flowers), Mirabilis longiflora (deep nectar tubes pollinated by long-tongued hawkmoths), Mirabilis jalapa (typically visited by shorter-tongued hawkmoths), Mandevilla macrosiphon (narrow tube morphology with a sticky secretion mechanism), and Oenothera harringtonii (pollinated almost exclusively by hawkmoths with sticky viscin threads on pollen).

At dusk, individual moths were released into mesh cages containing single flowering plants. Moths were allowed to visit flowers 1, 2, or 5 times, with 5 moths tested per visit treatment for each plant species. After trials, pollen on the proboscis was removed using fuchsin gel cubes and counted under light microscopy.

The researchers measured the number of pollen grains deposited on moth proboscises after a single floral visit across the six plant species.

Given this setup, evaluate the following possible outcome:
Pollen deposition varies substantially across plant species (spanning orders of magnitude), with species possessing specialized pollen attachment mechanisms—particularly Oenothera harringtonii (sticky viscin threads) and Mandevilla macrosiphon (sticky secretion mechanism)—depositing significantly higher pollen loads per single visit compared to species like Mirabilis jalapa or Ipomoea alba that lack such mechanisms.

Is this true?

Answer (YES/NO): YES